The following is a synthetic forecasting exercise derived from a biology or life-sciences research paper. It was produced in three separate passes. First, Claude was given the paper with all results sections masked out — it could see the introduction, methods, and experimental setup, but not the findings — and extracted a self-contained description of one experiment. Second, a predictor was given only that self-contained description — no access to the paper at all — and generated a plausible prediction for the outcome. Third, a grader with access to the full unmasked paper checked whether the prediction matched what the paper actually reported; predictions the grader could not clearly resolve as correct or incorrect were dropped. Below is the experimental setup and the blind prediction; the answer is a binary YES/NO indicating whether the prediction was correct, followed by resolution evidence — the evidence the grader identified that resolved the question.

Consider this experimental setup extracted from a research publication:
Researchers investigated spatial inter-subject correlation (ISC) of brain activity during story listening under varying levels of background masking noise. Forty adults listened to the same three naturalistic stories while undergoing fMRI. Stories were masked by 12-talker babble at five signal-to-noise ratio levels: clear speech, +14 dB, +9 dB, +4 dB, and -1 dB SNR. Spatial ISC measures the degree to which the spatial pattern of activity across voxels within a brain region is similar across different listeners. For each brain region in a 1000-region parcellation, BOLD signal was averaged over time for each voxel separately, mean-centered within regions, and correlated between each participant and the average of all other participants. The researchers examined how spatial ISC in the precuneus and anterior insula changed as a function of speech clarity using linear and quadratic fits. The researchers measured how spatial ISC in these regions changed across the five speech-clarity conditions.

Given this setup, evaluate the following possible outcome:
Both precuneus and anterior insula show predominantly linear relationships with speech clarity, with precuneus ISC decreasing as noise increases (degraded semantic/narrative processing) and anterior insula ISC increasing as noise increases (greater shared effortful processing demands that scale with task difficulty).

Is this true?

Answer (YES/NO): NO